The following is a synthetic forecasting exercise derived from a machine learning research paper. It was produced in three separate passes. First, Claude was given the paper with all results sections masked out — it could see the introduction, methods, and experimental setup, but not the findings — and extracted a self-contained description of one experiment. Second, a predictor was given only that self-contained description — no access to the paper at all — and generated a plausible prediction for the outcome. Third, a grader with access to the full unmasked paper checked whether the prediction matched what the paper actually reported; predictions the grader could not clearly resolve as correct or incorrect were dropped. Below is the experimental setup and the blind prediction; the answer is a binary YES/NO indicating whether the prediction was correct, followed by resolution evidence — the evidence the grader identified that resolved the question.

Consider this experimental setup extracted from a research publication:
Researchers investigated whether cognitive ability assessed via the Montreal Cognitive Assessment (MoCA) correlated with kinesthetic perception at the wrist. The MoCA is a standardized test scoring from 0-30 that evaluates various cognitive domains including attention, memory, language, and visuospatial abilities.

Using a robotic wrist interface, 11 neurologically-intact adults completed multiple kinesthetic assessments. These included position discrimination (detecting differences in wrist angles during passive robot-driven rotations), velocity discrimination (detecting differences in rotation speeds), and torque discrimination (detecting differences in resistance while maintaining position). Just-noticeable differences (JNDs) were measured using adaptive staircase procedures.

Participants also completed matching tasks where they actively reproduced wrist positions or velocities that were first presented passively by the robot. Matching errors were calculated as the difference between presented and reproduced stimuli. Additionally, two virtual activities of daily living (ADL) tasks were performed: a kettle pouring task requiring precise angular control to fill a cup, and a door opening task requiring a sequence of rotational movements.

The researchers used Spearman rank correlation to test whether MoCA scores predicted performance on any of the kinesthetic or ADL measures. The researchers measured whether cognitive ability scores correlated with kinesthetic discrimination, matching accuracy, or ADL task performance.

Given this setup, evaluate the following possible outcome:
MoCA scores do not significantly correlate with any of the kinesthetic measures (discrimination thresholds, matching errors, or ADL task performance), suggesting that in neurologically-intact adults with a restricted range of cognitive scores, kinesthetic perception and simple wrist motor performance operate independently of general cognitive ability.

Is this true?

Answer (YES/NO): NO